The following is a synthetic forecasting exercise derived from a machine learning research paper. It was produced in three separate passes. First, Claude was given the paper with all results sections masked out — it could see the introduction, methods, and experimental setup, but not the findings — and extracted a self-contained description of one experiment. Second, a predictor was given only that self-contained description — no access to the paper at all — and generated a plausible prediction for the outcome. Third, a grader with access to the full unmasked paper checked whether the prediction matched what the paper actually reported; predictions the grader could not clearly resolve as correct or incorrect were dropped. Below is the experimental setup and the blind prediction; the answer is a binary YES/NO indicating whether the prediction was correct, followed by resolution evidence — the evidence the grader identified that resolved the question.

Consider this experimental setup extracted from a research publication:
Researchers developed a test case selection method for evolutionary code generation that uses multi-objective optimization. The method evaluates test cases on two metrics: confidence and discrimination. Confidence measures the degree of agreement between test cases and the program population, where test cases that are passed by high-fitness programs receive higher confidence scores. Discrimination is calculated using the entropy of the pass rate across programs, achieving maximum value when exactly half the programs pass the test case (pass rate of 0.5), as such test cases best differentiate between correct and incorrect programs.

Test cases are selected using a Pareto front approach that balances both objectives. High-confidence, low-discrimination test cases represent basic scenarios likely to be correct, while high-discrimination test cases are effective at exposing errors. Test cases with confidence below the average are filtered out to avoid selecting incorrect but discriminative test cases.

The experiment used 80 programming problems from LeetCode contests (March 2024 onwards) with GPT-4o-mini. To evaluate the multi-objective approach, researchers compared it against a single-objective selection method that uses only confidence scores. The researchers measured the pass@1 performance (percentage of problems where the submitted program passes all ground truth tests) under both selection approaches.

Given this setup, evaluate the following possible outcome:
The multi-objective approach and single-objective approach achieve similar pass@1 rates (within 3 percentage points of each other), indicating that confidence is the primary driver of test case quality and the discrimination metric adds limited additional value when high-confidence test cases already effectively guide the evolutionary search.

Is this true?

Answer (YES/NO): NO